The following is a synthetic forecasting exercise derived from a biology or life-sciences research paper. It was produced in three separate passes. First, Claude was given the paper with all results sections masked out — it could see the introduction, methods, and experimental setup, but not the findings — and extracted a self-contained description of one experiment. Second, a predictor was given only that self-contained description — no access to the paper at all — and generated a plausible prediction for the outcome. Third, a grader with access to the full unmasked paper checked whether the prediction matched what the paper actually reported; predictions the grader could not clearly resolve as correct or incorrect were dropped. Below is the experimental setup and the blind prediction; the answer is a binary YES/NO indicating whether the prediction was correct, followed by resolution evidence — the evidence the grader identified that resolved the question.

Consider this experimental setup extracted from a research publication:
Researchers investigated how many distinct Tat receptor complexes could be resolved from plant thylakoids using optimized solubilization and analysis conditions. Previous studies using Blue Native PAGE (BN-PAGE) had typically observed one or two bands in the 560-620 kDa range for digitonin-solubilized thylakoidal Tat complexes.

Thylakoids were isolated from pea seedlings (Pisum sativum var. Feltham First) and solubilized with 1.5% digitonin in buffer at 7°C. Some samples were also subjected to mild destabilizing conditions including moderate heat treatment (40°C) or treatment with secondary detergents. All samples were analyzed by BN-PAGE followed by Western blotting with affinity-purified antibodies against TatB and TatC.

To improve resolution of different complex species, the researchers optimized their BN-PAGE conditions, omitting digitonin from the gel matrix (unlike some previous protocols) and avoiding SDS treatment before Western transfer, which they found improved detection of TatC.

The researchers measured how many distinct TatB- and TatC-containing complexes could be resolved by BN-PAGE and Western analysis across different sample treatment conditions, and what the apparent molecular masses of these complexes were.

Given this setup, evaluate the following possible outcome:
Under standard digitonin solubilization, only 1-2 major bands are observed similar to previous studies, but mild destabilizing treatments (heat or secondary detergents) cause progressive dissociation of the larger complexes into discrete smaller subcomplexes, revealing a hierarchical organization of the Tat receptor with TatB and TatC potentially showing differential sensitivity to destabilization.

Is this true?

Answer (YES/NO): YES